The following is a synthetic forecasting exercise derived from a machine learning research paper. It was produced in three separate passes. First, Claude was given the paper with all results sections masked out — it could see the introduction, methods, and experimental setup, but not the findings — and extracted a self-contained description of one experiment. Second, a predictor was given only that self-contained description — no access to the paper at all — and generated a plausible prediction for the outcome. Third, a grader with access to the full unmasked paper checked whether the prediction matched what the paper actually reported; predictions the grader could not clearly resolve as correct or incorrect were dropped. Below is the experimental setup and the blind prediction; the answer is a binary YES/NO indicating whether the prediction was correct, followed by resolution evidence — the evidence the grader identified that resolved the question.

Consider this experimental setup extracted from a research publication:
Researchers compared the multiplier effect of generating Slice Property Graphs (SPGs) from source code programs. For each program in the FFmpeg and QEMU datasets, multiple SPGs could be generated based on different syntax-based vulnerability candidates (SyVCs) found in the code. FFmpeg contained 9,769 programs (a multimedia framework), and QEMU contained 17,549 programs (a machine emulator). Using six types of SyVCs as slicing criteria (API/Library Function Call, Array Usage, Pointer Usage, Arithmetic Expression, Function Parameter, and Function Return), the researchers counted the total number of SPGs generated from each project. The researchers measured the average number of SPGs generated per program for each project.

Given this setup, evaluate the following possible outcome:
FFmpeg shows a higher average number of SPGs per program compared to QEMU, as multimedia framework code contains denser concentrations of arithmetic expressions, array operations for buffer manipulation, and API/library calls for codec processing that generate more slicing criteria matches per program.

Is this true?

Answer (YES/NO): YES